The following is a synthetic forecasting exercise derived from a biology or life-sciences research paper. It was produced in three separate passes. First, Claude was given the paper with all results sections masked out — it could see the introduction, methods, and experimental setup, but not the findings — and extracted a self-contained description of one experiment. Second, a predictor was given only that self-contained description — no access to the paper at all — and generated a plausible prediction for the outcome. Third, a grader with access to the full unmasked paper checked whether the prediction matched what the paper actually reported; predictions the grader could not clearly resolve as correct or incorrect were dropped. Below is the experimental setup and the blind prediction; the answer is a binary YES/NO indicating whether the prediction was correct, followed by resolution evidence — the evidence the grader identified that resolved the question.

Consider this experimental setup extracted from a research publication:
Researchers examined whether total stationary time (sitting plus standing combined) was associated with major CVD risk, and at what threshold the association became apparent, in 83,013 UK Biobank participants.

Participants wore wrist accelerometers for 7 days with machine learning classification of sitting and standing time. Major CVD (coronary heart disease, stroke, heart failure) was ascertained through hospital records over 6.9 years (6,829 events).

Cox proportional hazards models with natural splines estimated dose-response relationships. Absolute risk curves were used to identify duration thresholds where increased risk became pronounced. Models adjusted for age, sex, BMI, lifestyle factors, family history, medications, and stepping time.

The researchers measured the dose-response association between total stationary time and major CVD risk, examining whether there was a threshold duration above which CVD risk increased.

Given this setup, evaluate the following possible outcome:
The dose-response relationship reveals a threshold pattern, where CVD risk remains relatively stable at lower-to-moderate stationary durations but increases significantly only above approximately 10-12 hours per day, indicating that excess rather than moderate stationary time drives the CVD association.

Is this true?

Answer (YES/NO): YES